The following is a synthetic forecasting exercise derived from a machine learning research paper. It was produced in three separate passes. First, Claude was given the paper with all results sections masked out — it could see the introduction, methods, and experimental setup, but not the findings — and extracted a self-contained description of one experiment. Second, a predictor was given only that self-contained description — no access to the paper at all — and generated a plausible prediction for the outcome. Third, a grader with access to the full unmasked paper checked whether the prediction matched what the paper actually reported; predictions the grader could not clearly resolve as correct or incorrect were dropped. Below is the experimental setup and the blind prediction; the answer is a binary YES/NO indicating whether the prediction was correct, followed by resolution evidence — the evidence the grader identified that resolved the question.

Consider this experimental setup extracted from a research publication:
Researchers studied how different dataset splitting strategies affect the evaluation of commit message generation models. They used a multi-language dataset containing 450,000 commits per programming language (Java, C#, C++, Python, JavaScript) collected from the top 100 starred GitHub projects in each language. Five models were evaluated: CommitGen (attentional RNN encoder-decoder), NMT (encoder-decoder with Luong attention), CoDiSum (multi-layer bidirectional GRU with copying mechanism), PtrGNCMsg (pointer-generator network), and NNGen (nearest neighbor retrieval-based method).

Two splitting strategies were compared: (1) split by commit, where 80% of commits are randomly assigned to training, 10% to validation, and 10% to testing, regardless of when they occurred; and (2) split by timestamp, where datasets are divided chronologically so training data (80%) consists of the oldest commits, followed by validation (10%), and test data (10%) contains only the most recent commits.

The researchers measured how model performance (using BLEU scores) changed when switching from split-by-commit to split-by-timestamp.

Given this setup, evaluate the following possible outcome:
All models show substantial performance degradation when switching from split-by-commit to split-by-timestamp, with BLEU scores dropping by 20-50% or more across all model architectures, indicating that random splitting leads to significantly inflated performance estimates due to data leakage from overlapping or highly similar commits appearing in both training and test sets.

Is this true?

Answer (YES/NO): NO